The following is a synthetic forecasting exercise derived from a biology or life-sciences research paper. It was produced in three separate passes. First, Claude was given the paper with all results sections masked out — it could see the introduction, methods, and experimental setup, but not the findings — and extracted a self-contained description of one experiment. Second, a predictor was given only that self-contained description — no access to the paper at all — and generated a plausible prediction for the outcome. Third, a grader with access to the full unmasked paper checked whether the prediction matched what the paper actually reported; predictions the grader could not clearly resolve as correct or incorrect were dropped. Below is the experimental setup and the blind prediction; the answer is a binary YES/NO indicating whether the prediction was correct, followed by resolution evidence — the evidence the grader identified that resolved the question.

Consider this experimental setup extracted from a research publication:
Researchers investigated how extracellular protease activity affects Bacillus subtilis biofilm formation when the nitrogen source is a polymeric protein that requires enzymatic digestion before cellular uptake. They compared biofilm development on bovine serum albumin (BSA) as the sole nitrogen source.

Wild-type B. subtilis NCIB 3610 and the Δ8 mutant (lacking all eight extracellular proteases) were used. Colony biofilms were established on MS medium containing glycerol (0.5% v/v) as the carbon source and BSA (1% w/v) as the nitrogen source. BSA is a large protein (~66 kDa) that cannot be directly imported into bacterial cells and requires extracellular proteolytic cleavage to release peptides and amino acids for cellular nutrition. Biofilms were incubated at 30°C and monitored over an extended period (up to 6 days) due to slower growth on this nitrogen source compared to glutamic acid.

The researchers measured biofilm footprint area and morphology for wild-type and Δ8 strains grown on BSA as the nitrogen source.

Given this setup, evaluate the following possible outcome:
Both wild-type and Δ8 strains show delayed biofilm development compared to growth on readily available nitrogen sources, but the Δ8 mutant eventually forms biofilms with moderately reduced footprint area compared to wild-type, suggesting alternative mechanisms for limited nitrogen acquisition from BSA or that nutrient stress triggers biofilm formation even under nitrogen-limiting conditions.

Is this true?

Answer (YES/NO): NO